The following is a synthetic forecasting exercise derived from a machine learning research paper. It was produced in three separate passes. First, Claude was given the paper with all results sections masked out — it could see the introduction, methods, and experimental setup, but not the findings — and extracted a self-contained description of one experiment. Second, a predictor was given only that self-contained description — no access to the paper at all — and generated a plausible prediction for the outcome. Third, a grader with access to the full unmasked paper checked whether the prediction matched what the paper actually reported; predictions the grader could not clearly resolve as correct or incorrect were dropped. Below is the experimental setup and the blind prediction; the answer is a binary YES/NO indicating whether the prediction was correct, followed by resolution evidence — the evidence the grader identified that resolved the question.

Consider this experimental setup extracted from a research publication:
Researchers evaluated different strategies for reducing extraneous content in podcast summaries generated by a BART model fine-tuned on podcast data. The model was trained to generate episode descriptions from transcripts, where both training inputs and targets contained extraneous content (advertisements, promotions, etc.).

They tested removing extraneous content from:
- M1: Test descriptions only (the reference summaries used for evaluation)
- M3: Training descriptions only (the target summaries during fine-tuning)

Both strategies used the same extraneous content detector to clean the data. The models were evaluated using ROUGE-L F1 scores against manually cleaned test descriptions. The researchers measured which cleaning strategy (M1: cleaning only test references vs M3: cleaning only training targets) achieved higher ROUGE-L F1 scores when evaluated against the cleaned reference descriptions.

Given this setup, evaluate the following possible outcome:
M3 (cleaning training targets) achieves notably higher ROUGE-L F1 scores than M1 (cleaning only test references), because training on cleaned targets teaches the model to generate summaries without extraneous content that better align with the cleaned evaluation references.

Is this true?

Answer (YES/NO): NO